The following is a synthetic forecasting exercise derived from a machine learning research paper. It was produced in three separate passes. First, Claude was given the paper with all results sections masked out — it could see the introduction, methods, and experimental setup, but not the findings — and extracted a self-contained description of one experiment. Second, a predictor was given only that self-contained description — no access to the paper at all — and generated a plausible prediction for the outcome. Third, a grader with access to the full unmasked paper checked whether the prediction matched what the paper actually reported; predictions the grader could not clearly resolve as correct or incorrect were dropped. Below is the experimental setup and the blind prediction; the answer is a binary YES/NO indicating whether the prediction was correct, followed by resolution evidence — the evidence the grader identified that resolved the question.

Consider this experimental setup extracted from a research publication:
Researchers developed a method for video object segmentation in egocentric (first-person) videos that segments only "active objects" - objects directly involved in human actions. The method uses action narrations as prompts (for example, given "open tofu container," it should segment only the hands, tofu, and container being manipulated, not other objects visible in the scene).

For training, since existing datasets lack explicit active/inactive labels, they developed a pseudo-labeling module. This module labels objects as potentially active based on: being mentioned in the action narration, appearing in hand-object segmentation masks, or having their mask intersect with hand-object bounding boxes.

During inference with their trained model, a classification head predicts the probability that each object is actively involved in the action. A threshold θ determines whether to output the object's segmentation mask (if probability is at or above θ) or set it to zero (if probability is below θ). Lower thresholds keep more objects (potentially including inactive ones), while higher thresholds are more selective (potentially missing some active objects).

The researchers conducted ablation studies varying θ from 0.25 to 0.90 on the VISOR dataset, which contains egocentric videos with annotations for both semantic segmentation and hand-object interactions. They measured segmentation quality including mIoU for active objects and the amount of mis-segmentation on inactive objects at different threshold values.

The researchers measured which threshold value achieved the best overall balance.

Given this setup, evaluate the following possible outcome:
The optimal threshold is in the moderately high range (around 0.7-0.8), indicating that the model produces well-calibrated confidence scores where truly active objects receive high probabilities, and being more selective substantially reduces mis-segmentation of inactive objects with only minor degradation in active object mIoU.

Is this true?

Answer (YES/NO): YES